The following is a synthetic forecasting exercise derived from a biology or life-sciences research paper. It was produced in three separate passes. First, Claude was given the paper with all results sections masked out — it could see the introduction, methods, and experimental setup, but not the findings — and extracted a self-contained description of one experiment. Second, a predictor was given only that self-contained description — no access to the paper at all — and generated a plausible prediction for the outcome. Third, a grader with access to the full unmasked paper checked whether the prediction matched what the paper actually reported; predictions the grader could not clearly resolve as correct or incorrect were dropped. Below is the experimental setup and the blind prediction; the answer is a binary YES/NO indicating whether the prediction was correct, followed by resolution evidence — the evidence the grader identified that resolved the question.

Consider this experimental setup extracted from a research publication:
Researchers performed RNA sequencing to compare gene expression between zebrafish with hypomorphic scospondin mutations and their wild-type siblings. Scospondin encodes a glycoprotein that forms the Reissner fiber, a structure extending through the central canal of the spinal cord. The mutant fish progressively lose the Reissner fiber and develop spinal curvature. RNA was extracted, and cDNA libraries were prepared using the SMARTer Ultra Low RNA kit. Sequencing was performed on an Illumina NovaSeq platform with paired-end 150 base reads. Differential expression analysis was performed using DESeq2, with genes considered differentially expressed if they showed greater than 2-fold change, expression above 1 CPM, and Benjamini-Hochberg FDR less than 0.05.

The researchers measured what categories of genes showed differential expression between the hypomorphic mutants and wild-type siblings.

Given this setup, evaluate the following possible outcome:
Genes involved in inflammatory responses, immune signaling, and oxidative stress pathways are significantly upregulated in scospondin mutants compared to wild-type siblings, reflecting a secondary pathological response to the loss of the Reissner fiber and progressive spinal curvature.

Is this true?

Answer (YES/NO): NO